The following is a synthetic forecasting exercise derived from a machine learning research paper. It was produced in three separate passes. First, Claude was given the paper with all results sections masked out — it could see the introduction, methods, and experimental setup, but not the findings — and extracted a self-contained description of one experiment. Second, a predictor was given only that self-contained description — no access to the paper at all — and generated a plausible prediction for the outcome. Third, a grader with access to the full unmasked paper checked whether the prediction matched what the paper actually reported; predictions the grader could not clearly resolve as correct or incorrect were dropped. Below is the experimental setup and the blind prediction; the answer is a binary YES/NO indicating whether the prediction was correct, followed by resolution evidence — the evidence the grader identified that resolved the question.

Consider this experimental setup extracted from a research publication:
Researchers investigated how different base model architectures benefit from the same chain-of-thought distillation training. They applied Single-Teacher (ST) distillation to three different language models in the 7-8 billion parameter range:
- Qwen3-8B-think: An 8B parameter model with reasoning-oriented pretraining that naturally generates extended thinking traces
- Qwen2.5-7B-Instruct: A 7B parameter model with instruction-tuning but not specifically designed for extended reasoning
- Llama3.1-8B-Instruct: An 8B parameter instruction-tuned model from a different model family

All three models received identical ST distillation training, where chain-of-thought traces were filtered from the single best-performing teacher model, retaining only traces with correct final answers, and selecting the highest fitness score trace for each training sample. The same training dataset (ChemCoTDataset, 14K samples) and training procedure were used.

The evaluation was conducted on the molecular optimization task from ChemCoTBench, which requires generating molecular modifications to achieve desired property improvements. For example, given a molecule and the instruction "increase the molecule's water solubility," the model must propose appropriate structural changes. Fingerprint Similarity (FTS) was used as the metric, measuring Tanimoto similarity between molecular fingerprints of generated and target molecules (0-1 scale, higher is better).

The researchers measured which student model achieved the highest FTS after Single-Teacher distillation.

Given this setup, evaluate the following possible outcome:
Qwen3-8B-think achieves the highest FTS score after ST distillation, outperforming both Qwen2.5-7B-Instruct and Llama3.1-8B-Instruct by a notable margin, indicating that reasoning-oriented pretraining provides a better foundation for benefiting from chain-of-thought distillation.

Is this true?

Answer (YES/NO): YES